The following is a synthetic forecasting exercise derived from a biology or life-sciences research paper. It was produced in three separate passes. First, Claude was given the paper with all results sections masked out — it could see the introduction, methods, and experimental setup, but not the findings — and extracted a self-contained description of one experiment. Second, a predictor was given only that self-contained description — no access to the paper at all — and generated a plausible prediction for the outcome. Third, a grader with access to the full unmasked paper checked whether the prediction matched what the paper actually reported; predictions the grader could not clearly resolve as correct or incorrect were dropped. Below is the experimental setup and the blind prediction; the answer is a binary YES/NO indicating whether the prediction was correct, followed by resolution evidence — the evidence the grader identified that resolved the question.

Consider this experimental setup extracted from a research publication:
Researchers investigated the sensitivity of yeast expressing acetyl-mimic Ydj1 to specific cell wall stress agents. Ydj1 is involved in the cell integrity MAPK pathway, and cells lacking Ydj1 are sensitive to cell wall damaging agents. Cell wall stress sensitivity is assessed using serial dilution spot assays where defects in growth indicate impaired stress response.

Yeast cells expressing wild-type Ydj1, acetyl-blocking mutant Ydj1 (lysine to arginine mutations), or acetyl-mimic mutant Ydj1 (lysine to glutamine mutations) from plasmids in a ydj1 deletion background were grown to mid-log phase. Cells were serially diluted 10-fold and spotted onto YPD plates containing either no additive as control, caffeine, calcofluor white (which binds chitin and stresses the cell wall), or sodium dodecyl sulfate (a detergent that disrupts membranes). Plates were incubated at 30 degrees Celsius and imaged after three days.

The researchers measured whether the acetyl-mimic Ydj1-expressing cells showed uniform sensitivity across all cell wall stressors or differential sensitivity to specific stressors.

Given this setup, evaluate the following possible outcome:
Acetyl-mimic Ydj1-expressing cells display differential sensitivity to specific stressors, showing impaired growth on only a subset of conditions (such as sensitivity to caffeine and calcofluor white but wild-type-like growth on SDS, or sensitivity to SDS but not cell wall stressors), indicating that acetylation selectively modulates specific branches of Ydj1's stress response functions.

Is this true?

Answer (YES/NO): YES